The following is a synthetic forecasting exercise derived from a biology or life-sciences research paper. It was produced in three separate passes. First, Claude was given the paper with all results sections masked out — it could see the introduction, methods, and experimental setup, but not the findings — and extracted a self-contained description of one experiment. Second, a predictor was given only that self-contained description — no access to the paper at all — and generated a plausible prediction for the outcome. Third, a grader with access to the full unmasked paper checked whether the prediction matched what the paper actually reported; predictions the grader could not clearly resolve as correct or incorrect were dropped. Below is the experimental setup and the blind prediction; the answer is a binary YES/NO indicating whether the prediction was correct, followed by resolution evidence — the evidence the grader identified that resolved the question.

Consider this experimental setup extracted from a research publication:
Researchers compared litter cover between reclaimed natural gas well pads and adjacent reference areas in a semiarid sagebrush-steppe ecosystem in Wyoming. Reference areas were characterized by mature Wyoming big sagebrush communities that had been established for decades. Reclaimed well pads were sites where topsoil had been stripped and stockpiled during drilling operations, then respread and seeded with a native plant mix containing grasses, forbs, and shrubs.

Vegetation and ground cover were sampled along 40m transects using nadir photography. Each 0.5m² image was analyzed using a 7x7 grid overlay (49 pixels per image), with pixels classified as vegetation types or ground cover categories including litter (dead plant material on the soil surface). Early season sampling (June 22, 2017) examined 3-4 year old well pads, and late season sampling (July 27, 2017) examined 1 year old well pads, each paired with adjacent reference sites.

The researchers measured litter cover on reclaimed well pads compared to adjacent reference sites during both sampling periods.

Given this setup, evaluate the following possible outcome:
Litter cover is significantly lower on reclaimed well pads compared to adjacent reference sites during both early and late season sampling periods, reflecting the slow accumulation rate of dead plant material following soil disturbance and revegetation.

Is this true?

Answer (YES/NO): NO